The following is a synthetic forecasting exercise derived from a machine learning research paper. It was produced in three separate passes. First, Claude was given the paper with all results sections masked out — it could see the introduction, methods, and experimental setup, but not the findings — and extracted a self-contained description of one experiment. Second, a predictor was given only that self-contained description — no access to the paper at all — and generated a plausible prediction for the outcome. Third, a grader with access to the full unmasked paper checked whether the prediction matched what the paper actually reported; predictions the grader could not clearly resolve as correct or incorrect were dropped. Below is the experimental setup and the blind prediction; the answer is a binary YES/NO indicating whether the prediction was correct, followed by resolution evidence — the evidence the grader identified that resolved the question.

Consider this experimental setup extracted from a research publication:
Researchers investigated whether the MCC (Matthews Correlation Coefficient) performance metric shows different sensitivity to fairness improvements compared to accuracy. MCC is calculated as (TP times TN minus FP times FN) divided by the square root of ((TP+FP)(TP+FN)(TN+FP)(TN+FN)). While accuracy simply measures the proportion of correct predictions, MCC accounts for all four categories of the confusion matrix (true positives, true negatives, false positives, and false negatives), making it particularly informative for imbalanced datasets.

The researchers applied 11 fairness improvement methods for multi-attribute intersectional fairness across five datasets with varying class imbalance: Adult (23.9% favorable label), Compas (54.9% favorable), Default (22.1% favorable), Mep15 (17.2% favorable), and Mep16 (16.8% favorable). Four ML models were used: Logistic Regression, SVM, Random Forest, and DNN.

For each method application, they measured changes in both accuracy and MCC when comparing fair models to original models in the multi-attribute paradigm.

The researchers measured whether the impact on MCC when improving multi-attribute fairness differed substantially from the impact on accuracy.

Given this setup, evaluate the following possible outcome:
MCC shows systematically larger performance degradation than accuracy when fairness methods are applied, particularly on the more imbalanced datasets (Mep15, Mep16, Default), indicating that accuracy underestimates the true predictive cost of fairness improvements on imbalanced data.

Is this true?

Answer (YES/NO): NO